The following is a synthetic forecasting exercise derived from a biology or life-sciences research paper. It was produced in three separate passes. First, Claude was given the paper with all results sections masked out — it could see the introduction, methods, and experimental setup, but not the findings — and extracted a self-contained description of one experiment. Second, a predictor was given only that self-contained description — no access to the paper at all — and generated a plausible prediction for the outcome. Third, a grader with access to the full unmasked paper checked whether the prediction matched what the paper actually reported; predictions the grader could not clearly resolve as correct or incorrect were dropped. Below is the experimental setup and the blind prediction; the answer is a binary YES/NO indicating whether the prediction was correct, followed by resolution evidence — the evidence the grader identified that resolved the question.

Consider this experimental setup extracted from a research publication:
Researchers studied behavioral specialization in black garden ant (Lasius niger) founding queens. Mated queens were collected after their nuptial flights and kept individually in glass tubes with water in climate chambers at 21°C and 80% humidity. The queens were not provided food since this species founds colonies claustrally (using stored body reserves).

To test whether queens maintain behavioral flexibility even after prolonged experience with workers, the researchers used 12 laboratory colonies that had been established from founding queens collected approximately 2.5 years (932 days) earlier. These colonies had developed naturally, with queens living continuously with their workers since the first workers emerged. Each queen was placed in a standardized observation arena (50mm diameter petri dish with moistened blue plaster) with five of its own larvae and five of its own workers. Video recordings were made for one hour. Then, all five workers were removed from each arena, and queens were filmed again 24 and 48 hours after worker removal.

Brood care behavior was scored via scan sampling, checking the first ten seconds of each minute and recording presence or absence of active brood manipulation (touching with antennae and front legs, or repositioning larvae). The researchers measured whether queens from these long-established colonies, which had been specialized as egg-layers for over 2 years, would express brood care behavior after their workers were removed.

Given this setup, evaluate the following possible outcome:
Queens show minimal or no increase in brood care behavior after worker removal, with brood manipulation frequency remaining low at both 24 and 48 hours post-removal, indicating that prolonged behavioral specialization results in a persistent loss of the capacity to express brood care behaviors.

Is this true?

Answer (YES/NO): NO